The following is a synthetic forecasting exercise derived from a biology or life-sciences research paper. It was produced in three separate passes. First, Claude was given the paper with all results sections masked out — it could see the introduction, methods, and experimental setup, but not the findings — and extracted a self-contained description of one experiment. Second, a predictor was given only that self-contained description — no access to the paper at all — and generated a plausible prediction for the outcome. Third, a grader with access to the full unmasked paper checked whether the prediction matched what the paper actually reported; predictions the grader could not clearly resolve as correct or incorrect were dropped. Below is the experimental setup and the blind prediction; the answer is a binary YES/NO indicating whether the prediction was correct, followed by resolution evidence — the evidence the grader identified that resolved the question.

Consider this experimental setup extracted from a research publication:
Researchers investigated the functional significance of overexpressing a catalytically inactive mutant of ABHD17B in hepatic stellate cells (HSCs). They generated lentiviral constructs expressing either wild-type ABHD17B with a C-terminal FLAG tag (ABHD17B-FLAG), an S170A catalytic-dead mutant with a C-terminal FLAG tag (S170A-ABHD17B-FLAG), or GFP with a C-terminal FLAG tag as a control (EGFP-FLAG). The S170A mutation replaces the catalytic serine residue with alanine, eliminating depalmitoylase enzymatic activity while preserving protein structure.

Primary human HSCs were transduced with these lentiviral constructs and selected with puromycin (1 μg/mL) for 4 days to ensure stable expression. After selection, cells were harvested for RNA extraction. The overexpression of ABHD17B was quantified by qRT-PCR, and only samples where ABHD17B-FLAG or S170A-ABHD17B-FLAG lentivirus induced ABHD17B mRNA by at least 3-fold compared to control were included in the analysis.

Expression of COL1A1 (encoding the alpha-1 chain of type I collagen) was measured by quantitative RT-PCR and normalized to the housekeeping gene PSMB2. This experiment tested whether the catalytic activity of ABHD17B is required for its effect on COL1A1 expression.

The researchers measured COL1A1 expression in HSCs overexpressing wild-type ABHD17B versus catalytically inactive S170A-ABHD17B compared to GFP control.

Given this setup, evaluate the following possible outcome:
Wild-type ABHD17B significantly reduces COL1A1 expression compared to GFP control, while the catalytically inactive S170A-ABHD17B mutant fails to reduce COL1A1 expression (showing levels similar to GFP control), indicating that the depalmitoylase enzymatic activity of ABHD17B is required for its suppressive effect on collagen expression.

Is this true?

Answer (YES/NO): NO